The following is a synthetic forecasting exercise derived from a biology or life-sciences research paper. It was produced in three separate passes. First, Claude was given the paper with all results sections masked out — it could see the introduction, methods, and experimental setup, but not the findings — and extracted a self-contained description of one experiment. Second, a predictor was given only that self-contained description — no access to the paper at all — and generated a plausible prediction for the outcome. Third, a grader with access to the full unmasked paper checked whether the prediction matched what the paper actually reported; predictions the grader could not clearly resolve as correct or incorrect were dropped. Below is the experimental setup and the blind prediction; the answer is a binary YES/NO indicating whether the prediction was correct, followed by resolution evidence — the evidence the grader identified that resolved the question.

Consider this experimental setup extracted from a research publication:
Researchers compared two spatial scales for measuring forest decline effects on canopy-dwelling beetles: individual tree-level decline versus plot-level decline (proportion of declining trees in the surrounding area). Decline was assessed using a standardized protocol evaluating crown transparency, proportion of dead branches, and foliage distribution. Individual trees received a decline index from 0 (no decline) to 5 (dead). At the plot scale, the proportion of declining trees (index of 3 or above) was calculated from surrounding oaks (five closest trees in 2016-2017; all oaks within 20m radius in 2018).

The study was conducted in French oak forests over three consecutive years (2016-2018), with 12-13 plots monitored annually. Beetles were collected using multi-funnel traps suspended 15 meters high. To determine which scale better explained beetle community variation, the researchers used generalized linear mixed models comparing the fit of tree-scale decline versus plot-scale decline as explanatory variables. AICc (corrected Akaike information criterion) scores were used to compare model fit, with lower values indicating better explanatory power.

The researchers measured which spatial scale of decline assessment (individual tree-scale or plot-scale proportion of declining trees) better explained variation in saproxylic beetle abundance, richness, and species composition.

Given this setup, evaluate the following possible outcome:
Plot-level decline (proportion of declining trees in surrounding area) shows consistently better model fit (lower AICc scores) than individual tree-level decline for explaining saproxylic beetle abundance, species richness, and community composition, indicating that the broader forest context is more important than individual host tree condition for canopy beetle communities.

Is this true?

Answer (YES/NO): NO